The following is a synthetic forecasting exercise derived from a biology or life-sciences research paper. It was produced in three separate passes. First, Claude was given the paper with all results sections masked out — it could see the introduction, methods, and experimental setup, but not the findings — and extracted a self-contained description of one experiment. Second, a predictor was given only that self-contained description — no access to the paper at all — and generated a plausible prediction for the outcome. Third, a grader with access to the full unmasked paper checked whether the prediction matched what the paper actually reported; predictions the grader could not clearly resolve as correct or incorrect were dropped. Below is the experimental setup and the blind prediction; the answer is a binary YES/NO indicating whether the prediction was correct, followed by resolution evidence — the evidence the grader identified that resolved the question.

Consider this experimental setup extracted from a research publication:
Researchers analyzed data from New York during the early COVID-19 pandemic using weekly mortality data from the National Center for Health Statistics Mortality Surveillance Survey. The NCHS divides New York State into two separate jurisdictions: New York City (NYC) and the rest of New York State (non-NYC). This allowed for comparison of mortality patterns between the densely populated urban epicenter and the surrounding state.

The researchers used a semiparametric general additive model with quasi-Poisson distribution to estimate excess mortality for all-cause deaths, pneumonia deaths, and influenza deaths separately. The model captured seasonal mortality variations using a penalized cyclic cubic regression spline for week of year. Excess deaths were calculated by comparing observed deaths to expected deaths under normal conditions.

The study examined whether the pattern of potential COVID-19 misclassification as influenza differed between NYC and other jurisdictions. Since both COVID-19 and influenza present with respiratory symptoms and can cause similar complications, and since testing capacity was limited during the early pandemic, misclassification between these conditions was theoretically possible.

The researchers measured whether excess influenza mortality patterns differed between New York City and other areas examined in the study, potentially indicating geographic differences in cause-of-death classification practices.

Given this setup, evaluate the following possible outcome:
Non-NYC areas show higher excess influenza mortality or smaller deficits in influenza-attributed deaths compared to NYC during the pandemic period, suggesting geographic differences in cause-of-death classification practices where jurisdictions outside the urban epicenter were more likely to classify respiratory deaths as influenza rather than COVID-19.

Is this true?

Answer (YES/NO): NO